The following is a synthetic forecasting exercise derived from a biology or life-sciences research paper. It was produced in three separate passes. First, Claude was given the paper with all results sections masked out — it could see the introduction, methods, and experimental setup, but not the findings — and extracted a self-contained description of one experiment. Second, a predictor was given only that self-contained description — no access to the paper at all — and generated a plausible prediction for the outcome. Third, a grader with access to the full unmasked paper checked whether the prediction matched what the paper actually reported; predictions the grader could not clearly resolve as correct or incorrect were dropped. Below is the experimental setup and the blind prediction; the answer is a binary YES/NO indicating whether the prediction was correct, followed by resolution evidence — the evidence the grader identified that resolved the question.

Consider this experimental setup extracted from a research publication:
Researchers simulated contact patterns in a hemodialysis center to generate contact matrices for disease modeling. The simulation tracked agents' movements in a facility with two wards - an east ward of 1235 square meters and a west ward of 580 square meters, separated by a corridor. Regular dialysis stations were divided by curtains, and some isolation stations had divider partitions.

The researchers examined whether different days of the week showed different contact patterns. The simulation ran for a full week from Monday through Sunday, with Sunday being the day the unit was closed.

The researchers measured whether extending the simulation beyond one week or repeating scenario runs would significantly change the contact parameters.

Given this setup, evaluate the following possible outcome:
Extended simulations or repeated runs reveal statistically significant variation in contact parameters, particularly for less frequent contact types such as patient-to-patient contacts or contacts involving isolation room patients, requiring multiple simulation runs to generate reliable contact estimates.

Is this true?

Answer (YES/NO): NO